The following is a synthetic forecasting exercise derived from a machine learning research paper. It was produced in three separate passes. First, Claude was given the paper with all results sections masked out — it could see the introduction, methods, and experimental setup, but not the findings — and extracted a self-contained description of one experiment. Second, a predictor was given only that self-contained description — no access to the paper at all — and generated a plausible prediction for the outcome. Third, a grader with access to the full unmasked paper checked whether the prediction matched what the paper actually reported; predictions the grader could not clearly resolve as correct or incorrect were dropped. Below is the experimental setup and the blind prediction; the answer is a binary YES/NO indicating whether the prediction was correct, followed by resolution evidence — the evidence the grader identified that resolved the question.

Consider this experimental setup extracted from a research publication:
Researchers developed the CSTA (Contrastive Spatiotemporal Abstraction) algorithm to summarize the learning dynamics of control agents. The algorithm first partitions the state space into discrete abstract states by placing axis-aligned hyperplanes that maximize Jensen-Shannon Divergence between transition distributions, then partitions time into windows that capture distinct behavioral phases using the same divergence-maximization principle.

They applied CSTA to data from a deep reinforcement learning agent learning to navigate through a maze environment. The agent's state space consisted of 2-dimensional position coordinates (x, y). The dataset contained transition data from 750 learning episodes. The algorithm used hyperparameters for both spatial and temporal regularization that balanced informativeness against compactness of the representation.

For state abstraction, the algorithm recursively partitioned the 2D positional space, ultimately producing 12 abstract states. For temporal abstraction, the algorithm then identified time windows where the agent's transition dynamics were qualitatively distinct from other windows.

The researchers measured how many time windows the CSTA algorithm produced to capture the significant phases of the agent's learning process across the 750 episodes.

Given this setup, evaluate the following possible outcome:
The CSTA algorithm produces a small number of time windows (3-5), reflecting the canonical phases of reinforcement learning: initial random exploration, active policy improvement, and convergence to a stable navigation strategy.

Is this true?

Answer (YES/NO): NO